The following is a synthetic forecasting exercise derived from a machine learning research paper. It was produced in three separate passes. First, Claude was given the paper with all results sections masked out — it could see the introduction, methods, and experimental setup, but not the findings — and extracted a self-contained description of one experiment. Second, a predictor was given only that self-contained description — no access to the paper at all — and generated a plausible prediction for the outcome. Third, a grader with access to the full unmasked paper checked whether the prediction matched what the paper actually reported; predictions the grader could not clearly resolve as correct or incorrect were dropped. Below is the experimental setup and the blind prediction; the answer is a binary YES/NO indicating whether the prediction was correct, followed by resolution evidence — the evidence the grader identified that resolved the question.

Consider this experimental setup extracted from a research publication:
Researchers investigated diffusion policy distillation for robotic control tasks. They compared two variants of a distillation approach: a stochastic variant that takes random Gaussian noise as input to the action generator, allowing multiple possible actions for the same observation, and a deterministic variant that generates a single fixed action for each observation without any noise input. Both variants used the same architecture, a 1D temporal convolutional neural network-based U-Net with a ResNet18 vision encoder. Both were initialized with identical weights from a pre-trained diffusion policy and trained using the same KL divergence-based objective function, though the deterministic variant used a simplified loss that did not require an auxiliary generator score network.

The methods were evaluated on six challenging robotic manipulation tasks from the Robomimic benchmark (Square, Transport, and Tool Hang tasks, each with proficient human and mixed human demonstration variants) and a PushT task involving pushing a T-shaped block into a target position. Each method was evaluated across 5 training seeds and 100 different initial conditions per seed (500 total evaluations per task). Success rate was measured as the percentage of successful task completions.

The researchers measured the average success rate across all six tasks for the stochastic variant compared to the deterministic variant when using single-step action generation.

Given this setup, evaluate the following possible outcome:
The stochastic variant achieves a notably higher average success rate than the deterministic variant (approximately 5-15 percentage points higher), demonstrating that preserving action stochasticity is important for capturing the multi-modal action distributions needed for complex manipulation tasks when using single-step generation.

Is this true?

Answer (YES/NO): NO